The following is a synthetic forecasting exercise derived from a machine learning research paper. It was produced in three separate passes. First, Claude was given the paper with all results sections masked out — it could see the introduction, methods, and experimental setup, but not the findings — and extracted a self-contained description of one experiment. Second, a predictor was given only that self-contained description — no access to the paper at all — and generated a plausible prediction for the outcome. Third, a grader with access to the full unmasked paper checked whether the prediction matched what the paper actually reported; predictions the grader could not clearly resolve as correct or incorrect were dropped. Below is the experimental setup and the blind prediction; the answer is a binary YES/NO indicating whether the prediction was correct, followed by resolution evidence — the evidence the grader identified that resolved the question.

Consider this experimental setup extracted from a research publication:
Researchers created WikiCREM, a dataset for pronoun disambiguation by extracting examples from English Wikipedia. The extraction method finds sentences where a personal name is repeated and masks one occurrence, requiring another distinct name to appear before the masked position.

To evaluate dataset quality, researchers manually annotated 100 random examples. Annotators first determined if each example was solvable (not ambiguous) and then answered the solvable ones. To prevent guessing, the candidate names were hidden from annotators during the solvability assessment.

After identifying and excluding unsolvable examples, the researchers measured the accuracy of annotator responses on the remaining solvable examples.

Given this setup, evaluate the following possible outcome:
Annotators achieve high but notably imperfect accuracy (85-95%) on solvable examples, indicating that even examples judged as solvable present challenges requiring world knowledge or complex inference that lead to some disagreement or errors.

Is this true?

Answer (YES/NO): NO